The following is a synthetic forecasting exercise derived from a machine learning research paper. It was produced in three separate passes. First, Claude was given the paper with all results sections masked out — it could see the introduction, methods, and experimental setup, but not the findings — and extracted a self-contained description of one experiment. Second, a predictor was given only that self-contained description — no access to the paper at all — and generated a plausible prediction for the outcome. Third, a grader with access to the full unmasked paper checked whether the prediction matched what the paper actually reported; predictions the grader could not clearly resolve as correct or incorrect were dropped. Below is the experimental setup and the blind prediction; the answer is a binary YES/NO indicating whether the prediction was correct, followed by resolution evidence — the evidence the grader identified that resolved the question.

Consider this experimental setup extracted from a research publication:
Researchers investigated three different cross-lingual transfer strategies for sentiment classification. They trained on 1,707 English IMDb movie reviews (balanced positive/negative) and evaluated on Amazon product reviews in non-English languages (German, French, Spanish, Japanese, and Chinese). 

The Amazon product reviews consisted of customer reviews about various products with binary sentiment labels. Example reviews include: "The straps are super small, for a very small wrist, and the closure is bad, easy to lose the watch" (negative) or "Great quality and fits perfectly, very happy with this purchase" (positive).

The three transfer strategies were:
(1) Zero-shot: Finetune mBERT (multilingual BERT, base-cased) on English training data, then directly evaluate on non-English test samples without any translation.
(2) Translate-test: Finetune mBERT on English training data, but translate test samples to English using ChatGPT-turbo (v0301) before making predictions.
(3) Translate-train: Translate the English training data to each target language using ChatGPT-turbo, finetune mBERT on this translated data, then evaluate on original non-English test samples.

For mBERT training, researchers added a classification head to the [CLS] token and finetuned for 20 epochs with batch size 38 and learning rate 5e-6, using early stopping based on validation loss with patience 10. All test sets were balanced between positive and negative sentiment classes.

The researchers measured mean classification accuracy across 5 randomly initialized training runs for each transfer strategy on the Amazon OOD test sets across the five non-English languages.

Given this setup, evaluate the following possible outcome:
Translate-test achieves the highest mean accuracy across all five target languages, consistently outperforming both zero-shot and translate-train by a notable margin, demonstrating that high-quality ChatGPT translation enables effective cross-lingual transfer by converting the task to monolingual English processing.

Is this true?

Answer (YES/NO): YES